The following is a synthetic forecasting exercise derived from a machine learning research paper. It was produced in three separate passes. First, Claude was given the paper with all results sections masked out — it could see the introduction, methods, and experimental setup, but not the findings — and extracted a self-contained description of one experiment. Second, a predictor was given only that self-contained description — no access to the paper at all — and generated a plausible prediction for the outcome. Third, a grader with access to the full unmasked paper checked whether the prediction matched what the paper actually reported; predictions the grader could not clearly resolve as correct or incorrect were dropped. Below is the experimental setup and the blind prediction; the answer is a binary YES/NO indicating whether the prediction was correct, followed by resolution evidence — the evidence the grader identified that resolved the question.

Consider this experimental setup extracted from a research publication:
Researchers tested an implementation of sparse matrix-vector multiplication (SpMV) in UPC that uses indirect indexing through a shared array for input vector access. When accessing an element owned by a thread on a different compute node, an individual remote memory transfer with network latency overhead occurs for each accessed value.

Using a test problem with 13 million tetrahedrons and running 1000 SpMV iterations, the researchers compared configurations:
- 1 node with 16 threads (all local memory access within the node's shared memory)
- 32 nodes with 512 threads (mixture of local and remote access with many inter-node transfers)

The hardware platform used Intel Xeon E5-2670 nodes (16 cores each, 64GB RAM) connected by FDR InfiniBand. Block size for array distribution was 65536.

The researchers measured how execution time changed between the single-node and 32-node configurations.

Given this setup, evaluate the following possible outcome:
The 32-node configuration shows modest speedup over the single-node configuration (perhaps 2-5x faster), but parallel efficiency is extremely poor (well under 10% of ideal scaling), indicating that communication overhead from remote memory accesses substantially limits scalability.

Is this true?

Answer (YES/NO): NO